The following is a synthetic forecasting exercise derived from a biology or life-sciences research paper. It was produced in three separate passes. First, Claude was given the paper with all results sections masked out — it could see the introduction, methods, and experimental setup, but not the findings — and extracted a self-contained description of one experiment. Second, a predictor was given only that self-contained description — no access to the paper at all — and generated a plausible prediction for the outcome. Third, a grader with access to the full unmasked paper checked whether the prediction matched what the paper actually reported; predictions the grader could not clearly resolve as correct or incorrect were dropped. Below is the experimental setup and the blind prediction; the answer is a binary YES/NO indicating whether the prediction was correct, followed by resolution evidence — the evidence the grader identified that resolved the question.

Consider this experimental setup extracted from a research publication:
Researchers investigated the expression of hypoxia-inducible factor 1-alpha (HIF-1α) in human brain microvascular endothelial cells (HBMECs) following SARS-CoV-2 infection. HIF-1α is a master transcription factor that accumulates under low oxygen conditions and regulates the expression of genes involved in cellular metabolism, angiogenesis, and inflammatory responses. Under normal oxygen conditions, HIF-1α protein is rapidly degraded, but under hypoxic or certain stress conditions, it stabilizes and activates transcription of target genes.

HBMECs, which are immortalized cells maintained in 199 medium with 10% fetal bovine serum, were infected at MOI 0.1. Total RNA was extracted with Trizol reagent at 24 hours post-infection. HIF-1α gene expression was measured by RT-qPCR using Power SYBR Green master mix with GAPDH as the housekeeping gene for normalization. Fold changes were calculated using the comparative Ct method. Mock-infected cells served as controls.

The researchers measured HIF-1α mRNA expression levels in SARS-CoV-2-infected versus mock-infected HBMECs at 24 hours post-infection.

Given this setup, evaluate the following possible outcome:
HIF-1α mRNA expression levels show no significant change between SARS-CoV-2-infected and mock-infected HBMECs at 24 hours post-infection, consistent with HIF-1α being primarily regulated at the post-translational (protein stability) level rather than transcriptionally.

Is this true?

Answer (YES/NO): NO